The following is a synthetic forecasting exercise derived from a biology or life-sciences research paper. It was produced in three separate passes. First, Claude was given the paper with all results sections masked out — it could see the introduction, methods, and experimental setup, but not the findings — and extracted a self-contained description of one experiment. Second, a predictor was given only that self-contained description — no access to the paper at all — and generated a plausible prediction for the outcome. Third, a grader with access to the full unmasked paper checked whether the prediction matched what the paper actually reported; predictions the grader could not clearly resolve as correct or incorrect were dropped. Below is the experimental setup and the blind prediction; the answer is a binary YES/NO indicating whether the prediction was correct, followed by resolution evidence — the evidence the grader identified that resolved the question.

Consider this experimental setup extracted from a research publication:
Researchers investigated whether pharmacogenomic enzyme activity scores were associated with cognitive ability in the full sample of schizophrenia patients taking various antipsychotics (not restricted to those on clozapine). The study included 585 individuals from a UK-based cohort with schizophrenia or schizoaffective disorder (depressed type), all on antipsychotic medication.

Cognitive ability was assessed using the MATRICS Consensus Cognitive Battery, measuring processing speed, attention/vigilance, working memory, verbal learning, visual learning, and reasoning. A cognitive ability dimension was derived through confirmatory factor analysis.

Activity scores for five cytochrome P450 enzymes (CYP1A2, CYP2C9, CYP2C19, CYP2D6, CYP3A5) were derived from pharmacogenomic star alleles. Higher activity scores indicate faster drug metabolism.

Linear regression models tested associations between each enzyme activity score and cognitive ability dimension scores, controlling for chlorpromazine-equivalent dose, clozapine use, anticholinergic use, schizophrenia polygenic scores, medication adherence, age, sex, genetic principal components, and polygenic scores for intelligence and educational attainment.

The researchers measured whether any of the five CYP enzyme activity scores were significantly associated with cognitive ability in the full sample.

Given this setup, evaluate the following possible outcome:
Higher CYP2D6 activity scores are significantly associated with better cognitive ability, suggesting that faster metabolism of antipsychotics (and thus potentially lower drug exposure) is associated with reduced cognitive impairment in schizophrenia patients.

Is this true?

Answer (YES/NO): NO